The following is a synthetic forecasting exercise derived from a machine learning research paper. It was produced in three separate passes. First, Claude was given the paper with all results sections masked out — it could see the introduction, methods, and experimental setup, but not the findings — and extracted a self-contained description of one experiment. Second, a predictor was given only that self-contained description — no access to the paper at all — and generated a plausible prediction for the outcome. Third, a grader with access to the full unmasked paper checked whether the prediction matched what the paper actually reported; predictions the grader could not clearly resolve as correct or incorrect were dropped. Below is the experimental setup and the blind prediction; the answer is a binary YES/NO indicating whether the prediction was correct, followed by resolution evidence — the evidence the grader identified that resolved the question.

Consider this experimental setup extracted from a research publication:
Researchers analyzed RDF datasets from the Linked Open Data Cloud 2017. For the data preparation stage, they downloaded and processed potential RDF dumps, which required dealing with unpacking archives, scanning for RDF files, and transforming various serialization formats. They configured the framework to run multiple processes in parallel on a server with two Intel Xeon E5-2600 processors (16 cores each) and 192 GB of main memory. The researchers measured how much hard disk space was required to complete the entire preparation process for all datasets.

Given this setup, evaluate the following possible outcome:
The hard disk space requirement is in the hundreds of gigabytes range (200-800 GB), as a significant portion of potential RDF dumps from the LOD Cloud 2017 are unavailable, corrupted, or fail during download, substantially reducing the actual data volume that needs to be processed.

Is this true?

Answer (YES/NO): NO